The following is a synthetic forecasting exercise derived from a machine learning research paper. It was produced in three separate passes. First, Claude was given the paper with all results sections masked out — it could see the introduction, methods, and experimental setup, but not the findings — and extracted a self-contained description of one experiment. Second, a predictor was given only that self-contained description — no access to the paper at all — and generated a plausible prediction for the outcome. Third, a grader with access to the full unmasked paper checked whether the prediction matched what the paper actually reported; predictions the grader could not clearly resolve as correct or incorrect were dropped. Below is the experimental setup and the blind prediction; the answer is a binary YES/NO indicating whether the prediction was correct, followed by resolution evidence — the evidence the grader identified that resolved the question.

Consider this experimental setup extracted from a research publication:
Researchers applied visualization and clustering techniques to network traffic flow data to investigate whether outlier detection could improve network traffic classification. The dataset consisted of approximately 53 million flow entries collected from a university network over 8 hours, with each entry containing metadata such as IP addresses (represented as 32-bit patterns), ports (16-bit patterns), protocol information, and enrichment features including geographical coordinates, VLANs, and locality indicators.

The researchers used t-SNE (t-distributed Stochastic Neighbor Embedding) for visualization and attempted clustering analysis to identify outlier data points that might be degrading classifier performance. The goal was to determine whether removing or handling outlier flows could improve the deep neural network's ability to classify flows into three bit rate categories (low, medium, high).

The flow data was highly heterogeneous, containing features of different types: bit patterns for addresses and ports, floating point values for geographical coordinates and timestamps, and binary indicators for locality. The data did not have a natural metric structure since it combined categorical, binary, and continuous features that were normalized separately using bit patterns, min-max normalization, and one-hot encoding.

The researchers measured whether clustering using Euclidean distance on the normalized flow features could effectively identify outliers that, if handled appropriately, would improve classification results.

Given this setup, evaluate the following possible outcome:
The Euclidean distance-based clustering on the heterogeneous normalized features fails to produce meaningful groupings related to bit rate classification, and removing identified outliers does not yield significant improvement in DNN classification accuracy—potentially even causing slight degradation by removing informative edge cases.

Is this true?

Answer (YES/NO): YES